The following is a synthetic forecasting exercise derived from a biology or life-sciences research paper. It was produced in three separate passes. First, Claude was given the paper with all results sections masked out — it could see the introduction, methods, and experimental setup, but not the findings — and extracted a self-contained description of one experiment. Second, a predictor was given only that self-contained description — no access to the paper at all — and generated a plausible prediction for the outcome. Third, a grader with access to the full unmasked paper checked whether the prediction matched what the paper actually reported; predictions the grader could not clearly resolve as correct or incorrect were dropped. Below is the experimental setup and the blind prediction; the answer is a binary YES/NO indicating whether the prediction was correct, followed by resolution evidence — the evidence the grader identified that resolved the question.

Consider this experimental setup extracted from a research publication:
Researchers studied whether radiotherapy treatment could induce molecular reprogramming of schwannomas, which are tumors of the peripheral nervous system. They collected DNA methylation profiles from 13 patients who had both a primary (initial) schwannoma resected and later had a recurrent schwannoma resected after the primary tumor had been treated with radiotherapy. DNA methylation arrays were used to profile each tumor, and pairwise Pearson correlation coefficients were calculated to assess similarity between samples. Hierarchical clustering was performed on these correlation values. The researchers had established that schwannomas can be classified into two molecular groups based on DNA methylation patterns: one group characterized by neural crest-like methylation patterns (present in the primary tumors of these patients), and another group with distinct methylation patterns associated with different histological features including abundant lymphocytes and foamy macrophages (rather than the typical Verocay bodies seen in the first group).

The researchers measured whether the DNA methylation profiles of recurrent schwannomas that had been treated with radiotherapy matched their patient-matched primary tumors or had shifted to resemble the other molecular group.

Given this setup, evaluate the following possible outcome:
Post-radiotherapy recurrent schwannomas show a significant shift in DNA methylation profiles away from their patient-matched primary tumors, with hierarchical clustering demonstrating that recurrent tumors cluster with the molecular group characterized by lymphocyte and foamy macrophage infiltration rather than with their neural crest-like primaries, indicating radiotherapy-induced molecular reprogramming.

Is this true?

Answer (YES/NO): YES